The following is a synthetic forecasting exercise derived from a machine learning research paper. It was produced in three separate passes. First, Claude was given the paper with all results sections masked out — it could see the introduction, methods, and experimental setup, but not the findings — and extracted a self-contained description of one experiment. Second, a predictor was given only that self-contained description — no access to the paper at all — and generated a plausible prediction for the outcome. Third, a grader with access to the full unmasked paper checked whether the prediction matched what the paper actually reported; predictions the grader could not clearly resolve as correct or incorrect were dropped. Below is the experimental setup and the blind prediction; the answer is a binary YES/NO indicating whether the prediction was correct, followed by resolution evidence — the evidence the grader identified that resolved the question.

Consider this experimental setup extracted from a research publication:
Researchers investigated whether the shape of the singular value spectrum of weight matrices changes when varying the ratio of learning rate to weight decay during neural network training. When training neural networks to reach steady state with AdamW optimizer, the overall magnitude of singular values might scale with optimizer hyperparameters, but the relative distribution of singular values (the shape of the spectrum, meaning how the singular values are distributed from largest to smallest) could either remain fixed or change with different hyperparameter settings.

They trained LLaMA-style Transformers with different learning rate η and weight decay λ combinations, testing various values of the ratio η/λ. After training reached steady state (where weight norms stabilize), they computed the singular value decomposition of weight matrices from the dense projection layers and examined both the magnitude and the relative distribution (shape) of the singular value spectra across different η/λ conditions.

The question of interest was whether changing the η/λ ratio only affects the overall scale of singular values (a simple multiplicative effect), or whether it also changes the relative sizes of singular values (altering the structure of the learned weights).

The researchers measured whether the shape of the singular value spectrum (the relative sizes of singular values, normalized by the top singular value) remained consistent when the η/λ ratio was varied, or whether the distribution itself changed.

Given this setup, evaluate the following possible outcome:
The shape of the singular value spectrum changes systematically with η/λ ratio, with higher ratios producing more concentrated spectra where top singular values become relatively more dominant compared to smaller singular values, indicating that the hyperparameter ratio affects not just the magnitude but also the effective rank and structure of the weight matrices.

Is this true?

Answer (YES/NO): NO